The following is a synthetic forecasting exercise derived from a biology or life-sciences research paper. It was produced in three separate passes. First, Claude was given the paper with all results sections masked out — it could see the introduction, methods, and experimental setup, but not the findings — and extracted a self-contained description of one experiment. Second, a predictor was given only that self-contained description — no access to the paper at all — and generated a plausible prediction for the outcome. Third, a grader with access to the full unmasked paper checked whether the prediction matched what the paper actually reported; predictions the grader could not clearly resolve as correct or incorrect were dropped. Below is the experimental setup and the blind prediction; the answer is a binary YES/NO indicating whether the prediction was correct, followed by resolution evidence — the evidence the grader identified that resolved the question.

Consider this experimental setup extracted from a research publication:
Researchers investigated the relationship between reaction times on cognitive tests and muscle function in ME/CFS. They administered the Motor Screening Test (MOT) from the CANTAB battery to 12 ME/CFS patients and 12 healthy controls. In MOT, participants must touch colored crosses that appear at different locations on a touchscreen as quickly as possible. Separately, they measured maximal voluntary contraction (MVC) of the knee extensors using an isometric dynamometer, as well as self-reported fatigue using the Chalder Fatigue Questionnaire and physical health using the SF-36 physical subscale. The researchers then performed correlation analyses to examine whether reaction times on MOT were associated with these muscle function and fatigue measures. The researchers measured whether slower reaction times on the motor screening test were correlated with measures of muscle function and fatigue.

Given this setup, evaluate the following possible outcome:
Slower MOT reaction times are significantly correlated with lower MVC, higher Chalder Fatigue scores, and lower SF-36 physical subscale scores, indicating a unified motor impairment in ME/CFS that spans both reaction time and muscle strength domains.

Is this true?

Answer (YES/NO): NO